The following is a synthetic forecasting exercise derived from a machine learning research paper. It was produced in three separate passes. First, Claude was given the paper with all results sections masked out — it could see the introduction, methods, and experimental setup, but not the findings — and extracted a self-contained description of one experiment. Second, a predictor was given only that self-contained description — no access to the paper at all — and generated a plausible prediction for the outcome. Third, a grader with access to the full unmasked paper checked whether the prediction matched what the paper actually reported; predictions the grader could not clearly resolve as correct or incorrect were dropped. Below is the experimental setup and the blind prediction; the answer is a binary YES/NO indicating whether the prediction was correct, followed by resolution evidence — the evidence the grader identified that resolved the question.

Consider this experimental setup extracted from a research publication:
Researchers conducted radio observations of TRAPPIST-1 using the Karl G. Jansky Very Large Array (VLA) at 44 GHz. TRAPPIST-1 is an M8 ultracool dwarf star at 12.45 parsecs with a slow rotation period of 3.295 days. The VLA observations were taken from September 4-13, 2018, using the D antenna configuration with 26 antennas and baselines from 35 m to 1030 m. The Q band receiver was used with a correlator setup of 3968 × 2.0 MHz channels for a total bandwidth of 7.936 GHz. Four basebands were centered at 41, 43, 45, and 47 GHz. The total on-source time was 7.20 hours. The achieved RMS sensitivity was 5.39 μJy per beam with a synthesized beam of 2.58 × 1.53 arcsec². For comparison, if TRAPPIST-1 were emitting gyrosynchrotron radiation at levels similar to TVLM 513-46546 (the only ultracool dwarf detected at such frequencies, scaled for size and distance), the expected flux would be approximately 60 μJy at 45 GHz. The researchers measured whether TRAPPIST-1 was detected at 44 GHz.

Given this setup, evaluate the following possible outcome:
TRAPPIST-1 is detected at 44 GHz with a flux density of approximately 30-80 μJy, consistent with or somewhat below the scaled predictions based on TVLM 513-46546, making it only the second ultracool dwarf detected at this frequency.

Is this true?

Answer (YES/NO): NO